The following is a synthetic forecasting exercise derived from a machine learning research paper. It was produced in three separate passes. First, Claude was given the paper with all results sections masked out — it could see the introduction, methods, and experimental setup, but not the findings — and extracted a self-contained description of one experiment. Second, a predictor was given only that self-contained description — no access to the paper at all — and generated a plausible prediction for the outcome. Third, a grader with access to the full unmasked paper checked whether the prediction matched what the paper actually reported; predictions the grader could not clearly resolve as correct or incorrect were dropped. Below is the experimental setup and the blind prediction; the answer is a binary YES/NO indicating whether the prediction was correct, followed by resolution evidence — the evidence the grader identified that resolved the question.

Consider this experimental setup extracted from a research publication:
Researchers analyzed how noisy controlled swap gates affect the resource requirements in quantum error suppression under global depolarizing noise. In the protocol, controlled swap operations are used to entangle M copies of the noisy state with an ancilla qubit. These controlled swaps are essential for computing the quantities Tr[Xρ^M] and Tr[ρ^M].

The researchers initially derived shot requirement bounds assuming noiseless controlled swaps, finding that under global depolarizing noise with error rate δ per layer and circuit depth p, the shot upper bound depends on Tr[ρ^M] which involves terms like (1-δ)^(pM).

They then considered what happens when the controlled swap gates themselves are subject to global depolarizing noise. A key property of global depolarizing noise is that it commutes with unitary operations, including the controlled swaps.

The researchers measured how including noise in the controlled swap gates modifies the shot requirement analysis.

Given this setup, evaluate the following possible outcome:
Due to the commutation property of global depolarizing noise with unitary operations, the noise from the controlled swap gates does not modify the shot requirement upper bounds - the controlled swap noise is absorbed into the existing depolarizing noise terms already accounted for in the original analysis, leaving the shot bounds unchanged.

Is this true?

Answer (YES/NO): NO